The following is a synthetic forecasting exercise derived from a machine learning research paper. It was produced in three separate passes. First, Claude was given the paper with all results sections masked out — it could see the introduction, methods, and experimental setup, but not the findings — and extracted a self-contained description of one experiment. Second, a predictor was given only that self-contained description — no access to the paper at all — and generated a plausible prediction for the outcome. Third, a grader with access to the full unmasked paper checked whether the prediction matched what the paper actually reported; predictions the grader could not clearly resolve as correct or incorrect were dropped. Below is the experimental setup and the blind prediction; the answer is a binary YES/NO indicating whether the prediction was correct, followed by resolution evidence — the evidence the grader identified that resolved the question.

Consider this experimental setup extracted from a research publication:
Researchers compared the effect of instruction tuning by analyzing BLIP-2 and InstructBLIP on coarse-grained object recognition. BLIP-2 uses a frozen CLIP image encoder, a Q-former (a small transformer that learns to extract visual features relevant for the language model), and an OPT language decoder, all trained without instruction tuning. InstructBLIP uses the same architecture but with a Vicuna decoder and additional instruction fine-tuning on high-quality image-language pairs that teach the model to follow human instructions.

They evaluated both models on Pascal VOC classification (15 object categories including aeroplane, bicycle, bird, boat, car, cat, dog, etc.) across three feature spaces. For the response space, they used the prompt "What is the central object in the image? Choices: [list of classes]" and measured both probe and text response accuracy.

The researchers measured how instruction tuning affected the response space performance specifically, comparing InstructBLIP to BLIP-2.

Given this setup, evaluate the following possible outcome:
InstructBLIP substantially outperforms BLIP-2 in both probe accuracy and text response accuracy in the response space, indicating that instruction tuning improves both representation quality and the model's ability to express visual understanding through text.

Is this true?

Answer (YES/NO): YES